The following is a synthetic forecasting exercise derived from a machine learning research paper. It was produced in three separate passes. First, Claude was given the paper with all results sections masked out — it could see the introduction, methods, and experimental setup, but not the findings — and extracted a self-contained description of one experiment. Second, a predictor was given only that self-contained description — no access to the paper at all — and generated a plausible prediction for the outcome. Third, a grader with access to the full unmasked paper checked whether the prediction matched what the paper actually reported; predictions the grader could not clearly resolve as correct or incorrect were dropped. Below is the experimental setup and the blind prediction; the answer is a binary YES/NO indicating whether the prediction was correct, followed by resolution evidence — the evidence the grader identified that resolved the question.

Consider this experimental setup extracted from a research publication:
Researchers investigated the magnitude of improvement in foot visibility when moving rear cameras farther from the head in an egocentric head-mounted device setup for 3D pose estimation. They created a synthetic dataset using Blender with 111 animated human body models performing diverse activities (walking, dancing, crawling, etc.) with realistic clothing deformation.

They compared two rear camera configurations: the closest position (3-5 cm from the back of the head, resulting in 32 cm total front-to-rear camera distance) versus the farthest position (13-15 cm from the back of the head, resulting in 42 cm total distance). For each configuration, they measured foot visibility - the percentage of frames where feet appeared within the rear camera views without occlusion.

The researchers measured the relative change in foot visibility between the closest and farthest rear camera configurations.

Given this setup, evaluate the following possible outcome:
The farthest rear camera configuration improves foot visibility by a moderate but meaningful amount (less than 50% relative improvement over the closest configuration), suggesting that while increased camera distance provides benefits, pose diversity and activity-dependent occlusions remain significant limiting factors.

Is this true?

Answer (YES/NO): NO